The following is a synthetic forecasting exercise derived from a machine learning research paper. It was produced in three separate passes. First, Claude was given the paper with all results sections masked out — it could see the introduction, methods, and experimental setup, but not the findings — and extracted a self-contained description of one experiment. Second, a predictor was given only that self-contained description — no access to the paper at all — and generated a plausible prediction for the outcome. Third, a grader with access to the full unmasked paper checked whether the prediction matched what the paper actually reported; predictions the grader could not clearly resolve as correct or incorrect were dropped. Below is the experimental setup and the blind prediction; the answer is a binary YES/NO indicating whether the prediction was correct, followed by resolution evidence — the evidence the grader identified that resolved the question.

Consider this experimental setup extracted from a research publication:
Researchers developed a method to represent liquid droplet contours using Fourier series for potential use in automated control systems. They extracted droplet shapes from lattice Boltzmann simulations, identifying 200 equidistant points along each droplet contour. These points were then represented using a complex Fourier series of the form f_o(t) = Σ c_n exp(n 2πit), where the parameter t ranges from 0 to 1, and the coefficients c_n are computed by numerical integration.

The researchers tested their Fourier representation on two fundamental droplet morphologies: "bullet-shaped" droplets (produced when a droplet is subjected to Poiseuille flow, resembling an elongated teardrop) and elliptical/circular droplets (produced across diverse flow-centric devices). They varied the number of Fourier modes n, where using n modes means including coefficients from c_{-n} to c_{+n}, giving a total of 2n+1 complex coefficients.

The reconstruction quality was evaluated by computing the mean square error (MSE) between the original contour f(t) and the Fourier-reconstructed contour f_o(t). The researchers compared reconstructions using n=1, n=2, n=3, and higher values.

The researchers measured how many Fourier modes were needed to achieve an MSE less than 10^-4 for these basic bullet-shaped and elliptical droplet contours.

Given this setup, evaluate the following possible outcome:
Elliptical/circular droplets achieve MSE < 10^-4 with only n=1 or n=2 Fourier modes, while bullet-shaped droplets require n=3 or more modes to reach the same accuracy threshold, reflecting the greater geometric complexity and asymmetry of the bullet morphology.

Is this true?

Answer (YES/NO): NO